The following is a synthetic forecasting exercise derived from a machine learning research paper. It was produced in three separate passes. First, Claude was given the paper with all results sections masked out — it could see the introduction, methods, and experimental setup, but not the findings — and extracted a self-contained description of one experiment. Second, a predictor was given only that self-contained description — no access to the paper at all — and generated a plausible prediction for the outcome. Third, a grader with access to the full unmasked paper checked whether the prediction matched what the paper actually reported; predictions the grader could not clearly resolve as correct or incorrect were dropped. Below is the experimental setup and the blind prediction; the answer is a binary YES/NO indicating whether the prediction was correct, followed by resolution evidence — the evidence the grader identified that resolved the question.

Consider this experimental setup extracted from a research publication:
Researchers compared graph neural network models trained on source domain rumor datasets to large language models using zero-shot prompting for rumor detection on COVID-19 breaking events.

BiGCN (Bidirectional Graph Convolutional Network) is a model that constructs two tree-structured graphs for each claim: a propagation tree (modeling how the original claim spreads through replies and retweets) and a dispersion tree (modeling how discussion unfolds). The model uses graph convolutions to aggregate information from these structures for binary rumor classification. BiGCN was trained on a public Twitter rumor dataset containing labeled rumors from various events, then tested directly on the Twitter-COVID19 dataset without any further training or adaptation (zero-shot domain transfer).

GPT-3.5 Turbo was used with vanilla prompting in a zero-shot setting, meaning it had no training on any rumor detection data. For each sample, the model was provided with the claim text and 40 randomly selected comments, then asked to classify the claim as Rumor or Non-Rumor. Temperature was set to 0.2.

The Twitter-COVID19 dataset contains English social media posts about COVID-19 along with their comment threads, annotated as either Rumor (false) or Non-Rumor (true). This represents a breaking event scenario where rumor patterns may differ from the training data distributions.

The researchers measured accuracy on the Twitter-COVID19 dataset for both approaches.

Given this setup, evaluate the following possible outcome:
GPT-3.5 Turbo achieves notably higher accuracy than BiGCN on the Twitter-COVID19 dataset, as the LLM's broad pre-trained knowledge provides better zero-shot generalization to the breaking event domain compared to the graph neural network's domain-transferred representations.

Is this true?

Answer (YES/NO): YES